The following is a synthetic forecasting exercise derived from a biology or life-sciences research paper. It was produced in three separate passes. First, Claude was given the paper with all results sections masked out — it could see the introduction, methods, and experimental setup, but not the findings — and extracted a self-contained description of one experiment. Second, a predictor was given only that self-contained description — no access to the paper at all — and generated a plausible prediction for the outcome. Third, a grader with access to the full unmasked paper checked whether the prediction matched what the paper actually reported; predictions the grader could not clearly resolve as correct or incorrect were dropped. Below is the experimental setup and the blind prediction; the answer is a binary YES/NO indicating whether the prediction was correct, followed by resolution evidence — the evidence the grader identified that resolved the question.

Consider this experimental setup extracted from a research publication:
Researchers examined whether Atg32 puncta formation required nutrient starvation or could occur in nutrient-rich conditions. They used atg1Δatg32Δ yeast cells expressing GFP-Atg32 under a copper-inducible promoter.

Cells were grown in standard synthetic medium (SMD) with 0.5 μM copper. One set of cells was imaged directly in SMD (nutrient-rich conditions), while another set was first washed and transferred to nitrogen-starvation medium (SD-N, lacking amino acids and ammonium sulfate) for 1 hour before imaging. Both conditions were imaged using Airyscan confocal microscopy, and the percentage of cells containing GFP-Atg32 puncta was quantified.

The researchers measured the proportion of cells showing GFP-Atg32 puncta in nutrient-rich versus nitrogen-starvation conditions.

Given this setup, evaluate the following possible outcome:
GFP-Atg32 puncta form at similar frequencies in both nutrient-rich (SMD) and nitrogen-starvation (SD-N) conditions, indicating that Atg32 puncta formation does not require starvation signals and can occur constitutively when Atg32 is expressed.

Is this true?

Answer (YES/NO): NO